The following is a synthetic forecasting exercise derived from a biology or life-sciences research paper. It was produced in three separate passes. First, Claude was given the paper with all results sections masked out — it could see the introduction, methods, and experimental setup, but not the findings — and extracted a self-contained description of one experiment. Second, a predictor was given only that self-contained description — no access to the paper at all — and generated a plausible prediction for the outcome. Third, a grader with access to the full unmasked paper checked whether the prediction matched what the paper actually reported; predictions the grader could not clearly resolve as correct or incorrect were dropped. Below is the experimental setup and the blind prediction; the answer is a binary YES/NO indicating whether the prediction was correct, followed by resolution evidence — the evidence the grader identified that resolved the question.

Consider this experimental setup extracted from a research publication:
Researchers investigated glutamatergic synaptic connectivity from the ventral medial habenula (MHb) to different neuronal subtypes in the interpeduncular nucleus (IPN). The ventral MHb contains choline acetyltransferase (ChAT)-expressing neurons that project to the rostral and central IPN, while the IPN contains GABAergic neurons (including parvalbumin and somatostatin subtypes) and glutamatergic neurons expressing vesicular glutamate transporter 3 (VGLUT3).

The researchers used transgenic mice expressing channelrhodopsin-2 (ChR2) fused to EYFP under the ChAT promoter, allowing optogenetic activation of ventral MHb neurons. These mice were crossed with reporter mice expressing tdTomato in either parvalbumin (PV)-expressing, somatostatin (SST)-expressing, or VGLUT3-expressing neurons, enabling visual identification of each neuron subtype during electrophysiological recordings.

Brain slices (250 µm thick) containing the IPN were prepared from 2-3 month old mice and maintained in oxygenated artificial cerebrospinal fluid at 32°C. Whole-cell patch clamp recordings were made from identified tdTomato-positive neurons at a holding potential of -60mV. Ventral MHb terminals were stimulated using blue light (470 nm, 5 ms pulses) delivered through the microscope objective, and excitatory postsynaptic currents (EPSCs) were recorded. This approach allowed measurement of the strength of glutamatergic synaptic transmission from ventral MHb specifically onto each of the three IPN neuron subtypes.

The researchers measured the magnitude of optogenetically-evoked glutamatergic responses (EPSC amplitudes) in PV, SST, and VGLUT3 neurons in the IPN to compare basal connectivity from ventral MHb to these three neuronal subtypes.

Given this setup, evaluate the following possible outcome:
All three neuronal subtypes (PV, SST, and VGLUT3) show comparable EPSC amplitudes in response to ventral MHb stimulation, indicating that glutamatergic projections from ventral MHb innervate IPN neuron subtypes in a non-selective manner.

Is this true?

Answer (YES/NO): NO